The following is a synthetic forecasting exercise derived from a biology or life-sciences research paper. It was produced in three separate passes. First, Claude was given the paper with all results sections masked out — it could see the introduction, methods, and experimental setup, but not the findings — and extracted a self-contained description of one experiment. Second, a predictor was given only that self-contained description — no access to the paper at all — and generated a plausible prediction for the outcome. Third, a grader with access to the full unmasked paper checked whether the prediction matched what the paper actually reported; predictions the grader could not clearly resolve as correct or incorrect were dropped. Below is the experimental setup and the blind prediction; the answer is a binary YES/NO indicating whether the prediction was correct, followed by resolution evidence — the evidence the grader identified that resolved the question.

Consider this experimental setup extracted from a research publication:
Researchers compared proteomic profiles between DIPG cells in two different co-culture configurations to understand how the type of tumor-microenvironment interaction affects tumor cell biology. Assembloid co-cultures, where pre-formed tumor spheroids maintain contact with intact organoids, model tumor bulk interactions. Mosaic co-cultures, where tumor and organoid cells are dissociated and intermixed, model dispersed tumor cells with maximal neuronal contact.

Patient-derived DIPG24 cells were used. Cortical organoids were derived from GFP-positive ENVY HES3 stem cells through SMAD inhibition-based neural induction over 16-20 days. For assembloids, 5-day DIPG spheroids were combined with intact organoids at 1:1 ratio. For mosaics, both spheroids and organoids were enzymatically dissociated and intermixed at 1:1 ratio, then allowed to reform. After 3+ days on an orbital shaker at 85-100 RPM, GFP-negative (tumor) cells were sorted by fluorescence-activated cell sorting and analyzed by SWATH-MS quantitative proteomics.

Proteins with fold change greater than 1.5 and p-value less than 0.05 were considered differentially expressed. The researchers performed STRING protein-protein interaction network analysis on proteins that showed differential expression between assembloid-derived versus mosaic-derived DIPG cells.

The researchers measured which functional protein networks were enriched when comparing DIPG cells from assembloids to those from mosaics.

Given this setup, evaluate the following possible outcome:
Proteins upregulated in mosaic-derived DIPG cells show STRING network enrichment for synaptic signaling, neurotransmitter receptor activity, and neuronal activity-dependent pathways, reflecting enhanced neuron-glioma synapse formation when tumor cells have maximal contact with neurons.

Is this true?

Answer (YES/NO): NO